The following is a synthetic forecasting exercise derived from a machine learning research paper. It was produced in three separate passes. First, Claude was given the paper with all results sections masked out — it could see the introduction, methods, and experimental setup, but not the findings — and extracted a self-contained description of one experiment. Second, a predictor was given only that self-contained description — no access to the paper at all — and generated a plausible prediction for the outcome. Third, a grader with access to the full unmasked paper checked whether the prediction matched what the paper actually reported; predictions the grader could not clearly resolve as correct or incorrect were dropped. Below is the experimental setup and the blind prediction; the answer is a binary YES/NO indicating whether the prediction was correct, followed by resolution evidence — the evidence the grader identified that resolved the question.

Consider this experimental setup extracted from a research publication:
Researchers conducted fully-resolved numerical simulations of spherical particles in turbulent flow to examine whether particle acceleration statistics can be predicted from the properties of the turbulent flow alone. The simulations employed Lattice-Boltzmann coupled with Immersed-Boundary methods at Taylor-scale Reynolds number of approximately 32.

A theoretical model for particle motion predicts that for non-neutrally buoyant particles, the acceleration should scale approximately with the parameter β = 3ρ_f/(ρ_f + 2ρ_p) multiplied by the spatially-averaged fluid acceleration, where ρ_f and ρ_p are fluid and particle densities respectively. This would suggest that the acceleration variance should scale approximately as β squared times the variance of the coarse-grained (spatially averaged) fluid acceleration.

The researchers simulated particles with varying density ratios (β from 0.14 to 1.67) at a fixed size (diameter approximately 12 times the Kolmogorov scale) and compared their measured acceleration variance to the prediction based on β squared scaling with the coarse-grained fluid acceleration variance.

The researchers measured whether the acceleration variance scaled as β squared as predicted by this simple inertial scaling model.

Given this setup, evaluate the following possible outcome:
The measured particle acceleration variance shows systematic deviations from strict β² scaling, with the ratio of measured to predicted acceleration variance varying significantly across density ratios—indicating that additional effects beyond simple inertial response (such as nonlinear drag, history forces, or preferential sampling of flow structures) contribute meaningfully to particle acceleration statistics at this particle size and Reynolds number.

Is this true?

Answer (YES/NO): YES